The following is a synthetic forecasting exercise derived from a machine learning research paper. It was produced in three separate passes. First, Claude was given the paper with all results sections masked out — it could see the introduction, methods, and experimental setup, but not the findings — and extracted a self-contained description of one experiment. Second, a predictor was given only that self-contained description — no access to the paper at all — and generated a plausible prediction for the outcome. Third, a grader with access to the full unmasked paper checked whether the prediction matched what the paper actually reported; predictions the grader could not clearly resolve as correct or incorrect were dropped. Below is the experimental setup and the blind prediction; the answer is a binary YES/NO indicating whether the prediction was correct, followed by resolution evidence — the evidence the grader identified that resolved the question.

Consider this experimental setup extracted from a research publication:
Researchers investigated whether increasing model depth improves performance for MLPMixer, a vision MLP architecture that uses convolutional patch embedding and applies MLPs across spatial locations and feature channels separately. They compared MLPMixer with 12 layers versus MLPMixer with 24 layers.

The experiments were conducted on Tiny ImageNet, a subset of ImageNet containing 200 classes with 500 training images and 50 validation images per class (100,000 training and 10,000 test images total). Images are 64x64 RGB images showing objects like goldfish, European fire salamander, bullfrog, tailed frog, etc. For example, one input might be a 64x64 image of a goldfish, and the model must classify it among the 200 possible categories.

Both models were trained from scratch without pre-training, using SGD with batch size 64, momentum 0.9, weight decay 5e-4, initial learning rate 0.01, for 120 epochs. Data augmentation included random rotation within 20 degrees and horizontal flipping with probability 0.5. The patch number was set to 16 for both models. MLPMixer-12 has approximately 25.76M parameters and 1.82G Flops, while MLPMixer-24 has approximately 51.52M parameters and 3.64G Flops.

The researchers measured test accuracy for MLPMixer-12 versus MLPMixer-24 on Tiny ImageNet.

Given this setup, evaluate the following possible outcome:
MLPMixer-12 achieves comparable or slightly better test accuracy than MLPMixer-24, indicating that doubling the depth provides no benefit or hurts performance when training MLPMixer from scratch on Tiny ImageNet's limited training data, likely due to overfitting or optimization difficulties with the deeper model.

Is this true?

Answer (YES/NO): NO